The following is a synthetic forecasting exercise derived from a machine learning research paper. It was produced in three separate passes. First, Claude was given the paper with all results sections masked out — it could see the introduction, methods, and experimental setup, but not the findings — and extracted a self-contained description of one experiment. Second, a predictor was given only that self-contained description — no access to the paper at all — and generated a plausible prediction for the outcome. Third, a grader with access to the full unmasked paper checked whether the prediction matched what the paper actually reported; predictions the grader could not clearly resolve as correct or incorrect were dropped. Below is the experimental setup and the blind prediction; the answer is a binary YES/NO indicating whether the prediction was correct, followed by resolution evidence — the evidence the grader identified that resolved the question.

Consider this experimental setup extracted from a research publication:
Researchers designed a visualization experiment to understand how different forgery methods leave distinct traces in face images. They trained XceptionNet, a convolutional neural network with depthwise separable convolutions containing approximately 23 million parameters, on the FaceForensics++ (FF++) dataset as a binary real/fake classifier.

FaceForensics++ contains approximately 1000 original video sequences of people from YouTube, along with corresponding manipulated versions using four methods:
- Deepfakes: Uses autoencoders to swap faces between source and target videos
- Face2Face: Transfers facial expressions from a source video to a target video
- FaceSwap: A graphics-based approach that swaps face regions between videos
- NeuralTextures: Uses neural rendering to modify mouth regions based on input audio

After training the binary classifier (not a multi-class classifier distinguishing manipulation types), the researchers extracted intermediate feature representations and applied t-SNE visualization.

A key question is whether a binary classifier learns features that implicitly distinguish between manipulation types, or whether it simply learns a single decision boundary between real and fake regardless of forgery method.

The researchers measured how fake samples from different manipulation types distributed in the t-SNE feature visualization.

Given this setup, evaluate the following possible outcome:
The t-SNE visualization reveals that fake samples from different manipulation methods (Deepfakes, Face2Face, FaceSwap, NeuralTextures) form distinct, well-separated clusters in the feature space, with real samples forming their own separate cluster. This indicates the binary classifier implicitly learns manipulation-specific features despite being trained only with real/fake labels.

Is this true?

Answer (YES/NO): YES